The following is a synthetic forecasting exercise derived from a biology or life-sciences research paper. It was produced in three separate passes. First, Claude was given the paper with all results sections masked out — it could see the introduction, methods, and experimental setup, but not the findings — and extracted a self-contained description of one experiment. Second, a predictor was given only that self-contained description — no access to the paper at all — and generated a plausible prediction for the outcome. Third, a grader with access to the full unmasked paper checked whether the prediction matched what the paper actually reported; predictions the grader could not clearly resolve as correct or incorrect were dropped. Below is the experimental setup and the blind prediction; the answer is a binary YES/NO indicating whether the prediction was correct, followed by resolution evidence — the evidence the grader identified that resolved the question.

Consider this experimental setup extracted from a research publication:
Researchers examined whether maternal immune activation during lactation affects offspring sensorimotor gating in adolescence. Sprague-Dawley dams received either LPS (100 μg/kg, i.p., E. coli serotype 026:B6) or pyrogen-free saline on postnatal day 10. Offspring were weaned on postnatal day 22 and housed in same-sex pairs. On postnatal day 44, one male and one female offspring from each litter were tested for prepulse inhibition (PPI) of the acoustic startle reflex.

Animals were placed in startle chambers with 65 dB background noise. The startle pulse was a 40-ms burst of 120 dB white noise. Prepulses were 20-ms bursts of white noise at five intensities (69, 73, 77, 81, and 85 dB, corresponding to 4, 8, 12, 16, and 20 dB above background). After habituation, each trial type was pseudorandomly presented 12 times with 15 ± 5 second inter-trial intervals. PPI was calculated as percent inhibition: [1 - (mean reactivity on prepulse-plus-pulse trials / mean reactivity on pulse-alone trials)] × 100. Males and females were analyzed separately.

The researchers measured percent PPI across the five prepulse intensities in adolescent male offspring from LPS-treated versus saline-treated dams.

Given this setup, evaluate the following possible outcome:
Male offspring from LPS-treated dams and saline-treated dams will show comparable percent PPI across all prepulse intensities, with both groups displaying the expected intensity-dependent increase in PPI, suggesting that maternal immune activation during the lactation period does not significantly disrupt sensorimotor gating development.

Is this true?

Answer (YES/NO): NO